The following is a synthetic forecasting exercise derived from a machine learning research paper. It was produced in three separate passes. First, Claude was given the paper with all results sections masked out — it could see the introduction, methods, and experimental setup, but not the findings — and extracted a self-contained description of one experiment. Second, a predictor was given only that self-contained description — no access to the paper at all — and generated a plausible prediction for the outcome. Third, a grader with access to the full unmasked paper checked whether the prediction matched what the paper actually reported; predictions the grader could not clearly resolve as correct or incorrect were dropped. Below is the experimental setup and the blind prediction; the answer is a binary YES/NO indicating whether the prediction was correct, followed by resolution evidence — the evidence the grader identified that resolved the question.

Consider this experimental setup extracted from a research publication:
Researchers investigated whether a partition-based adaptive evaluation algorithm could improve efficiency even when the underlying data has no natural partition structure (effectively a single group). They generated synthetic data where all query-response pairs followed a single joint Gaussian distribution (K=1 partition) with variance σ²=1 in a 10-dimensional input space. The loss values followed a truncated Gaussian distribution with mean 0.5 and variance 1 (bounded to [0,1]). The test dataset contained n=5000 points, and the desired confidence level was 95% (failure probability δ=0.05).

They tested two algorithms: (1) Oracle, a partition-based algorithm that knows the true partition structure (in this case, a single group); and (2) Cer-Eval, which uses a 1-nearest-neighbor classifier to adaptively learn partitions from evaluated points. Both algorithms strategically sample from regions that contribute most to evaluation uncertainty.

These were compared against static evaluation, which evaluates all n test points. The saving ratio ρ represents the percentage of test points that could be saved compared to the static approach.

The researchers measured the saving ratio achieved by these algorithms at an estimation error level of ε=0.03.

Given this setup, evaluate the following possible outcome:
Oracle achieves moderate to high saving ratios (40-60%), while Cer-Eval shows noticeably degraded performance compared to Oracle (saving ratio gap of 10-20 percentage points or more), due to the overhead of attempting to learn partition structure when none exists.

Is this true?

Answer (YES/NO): NO